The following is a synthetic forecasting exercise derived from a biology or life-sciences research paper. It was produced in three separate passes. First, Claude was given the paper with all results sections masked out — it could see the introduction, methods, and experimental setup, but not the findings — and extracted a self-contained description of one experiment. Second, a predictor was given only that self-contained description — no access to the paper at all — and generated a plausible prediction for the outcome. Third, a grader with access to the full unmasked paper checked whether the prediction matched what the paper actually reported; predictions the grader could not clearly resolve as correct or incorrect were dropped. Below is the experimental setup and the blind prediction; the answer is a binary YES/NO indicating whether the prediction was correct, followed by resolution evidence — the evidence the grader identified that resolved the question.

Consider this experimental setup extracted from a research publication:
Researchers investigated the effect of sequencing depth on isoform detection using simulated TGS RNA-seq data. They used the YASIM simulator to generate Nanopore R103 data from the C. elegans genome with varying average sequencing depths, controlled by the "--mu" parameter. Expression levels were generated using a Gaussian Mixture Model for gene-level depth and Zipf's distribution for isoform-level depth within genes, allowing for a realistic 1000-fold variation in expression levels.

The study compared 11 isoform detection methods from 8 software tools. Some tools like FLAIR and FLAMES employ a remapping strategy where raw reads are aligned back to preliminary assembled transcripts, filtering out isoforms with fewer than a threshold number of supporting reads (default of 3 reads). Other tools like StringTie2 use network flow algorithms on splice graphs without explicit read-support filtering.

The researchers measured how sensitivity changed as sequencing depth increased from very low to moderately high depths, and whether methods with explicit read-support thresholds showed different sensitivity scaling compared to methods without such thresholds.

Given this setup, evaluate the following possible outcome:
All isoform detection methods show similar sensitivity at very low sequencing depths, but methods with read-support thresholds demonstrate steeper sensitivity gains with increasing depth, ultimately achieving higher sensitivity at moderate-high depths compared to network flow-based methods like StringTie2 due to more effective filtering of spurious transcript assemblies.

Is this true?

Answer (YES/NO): NO